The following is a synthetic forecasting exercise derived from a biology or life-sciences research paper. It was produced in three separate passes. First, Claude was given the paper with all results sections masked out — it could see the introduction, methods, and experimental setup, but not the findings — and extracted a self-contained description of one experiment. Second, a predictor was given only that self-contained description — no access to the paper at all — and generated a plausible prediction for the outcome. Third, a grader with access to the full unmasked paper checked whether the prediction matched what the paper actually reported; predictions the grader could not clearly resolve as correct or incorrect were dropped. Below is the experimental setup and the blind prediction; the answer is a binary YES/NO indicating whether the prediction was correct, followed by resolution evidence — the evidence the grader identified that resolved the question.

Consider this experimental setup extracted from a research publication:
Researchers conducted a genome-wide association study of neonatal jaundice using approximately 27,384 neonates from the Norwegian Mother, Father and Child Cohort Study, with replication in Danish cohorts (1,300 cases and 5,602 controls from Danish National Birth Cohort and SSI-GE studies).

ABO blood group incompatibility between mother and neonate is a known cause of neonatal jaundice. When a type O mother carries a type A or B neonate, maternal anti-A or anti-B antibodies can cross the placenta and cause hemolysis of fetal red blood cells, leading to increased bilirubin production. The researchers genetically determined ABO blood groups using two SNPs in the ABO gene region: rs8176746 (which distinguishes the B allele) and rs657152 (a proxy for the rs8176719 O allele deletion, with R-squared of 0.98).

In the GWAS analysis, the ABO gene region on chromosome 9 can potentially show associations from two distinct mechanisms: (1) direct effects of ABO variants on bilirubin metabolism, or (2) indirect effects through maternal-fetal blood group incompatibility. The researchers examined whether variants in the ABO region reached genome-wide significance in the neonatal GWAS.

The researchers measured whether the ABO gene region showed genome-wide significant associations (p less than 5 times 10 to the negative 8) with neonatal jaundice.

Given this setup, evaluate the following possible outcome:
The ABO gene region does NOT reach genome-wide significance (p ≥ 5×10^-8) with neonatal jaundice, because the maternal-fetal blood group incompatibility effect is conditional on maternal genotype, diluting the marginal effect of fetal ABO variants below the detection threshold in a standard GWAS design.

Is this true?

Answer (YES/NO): YES